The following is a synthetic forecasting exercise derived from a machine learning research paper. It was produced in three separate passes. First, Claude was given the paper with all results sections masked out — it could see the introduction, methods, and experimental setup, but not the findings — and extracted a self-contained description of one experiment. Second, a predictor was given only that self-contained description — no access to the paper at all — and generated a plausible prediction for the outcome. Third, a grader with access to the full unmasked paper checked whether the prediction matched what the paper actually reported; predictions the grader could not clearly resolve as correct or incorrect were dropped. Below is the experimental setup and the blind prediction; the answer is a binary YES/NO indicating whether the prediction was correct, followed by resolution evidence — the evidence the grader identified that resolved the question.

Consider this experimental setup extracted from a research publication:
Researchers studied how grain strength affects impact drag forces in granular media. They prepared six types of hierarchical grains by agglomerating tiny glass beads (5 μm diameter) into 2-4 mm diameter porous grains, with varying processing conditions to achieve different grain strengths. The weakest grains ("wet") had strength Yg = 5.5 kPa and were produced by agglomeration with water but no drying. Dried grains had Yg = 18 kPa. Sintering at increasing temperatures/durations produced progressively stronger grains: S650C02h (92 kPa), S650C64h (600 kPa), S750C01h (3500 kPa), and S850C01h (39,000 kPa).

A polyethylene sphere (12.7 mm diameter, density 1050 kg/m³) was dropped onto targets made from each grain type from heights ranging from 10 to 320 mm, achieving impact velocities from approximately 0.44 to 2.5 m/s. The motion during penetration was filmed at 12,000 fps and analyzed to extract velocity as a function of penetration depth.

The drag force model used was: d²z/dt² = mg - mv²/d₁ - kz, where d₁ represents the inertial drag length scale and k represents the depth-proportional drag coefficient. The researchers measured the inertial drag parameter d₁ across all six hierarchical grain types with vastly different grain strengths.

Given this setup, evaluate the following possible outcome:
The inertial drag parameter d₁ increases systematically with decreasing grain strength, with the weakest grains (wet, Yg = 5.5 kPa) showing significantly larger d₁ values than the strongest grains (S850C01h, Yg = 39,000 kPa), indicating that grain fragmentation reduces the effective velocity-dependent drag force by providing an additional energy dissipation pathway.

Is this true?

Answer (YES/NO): NO